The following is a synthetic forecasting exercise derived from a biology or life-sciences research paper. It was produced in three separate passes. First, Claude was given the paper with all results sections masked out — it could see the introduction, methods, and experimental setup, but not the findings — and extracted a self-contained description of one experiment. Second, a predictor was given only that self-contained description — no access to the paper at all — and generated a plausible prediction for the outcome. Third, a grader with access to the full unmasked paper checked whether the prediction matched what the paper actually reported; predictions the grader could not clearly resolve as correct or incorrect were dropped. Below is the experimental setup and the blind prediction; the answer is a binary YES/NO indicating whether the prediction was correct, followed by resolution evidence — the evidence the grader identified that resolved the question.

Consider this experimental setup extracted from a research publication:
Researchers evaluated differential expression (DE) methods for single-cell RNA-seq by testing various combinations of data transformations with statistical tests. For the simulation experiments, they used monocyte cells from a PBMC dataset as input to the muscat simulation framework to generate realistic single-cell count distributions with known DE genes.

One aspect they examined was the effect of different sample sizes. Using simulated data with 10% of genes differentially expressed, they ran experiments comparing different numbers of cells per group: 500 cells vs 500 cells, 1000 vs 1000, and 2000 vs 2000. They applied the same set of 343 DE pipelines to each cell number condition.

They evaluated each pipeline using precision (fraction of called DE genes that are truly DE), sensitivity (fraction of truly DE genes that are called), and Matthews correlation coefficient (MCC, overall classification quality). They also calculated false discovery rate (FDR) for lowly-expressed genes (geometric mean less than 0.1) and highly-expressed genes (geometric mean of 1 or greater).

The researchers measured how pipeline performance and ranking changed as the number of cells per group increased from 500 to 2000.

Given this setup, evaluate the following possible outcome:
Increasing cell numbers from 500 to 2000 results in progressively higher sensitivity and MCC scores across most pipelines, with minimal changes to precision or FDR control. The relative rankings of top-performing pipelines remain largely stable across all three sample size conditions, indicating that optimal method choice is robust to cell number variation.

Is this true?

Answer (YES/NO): NO